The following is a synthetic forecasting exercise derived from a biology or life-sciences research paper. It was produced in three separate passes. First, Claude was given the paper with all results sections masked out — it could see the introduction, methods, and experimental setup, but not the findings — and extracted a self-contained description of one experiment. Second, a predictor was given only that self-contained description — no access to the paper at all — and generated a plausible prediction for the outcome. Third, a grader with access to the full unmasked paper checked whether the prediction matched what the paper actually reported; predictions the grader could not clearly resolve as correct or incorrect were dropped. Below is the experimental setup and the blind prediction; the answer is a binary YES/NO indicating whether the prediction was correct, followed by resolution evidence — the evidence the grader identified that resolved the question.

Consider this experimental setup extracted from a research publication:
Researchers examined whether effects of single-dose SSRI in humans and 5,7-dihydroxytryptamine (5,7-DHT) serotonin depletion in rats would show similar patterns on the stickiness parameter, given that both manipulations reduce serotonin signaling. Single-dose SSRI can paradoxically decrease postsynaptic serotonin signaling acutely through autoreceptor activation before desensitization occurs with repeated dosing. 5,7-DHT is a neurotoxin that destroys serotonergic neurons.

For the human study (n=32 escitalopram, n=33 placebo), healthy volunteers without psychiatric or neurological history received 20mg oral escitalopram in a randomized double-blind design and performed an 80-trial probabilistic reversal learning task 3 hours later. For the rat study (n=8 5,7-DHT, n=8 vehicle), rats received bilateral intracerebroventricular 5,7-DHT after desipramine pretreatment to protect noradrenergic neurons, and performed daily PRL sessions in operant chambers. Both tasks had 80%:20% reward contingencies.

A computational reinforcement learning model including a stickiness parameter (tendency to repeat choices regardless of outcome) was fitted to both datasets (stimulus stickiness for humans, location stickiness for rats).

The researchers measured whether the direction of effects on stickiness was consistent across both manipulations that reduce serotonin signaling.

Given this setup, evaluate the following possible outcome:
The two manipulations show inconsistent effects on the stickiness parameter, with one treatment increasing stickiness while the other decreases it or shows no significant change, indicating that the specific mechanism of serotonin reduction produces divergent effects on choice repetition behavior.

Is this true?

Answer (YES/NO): NO